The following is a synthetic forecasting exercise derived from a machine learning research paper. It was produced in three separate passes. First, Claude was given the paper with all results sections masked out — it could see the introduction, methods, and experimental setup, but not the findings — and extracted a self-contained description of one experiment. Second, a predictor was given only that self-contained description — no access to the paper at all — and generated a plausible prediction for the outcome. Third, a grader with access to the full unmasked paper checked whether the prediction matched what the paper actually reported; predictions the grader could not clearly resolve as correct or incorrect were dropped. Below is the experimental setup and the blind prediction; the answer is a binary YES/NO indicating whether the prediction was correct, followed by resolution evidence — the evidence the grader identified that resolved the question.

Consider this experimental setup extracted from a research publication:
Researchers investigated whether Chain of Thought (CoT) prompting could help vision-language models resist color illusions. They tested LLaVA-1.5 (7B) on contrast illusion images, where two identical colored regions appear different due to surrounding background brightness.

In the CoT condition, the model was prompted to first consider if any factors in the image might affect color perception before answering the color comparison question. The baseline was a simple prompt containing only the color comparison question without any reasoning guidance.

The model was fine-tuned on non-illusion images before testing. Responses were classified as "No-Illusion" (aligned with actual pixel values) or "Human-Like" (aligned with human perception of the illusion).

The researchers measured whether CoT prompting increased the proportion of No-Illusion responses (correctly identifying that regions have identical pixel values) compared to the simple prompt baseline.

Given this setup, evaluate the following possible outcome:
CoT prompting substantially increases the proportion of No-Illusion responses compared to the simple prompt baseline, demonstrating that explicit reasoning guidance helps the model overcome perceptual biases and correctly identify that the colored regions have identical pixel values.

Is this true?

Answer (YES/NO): NO